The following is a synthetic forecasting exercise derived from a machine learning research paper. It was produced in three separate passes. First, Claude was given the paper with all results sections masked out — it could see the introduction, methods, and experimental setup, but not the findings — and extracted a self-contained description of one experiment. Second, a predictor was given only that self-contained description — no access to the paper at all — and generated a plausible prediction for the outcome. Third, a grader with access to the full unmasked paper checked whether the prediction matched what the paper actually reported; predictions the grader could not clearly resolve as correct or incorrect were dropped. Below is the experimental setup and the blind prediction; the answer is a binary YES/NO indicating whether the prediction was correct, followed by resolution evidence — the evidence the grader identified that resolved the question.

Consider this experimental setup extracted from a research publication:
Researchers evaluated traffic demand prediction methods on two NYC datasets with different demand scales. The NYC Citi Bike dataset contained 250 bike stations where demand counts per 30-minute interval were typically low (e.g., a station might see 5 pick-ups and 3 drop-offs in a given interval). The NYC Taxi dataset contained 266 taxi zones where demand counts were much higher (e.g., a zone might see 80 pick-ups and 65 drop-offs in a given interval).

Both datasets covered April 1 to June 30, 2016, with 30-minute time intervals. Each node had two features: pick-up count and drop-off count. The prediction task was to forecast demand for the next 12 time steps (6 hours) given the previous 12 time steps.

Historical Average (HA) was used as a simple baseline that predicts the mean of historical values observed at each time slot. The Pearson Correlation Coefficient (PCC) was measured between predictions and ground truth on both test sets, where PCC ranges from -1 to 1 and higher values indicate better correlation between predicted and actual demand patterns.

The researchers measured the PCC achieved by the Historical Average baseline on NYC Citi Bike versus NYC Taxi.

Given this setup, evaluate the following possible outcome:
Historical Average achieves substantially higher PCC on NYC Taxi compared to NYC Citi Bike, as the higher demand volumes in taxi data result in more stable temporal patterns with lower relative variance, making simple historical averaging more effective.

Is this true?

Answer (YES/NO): YES